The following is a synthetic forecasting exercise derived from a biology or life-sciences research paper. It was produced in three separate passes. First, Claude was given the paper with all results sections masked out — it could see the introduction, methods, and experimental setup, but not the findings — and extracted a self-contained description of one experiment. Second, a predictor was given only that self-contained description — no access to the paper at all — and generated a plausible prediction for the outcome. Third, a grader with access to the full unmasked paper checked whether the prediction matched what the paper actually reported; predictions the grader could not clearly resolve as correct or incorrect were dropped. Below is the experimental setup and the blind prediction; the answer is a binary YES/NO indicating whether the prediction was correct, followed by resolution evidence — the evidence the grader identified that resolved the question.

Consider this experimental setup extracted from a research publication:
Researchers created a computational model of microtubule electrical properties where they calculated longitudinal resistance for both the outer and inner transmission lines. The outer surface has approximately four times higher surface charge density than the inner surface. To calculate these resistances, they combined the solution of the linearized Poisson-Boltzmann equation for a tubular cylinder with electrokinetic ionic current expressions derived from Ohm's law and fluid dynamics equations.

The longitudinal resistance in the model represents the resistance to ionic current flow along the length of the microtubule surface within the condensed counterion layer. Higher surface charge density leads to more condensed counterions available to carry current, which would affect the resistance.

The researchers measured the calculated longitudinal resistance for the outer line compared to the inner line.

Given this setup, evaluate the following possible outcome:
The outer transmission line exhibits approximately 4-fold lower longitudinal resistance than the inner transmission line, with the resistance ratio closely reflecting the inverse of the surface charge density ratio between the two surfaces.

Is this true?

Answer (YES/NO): NO